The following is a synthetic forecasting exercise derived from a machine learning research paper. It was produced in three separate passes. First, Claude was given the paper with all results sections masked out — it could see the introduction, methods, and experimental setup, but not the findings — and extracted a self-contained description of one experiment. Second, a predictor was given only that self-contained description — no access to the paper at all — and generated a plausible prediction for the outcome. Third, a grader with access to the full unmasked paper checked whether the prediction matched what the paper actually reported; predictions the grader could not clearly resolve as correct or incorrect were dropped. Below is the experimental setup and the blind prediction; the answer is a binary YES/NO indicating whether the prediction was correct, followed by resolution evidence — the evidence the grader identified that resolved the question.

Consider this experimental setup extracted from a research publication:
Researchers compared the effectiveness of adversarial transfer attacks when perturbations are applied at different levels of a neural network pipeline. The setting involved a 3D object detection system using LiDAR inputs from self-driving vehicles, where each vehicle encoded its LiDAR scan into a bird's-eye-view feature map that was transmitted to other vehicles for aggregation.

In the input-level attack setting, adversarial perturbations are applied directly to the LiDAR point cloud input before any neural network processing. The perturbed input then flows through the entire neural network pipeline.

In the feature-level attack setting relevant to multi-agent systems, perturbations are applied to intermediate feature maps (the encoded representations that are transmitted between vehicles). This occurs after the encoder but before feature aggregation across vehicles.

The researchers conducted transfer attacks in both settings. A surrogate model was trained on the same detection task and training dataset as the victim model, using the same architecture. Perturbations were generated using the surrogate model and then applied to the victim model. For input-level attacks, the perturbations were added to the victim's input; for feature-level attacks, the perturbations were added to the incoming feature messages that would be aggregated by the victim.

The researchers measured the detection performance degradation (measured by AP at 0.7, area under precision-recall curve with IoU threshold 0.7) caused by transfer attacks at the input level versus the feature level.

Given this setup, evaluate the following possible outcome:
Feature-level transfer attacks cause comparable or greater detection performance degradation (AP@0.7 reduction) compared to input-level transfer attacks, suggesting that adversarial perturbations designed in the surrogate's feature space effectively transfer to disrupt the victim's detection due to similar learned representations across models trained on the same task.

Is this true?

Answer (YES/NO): NO